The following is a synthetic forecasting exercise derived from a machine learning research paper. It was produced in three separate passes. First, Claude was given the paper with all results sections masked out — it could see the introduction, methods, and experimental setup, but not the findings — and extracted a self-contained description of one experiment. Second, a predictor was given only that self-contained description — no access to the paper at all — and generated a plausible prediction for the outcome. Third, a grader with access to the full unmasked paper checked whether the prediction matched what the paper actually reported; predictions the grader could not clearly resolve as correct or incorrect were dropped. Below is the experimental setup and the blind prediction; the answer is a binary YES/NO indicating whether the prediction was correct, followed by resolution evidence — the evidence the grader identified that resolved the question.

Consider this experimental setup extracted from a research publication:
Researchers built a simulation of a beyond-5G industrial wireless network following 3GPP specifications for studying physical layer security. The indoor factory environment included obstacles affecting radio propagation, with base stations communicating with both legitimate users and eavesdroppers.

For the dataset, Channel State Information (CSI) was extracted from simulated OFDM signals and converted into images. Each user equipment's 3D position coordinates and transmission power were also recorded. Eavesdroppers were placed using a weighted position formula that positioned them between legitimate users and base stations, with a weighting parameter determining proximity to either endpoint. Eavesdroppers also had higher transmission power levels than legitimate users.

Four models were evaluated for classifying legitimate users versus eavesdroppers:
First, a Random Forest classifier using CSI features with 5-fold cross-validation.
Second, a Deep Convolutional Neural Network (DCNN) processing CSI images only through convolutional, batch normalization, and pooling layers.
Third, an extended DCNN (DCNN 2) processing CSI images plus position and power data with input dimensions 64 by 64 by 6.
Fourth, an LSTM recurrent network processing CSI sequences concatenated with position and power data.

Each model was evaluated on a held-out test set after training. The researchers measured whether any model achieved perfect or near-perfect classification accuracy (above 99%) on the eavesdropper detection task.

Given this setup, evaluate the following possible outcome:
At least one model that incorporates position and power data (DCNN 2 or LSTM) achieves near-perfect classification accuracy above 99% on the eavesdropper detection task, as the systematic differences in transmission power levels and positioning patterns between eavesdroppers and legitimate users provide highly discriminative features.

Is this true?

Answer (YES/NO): NO